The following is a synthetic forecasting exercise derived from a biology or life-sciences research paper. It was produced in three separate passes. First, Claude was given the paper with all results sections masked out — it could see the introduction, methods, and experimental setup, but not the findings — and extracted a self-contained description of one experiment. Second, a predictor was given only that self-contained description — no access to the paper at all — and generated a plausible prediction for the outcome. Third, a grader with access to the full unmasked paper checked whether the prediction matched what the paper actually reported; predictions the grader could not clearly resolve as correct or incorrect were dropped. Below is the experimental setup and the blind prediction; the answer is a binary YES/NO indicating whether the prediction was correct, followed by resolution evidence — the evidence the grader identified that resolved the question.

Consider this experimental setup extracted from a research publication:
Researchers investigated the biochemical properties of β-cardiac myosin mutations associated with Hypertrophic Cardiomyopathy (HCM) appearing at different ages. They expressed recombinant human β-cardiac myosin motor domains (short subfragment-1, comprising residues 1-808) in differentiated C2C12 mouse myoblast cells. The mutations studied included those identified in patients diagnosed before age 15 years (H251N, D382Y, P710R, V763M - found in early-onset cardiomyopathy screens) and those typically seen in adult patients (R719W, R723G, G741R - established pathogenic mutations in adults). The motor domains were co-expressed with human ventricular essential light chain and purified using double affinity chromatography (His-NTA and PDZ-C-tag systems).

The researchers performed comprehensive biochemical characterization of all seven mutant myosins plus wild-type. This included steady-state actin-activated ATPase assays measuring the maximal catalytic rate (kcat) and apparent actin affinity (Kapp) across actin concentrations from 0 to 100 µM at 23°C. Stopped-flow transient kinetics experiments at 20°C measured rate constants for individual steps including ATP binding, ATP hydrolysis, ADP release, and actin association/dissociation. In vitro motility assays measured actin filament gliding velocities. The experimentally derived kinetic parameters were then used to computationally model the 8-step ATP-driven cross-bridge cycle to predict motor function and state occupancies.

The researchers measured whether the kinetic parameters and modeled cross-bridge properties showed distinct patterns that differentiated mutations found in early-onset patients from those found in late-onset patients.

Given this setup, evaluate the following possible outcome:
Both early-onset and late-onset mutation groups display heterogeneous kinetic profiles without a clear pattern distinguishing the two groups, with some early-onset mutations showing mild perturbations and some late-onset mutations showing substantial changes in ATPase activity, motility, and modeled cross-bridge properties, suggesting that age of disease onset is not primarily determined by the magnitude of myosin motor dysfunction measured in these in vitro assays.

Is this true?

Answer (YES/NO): YES